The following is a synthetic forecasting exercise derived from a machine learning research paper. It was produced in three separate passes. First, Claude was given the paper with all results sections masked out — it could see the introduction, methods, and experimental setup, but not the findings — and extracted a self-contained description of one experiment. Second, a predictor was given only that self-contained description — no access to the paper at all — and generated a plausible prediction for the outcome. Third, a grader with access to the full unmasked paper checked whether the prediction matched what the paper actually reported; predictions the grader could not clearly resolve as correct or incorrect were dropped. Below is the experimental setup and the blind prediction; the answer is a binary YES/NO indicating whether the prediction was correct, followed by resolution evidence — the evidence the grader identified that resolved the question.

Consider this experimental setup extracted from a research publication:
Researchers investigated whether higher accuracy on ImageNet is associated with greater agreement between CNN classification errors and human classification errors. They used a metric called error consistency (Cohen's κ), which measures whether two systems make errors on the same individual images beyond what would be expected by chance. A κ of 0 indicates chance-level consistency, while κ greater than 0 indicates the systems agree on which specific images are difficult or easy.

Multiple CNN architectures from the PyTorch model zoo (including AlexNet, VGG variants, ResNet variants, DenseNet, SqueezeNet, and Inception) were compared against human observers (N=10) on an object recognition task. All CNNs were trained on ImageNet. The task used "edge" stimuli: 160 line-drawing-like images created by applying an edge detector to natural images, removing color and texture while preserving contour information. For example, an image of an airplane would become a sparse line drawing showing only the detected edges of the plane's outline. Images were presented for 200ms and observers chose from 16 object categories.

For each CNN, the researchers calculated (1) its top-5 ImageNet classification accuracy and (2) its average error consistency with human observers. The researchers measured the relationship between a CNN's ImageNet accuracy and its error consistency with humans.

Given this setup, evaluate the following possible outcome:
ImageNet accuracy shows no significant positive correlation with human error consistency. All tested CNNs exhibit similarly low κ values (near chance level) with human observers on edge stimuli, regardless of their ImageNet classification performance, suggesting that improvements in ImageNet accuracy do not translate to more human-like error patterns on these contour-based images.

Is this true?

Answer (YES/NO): YES